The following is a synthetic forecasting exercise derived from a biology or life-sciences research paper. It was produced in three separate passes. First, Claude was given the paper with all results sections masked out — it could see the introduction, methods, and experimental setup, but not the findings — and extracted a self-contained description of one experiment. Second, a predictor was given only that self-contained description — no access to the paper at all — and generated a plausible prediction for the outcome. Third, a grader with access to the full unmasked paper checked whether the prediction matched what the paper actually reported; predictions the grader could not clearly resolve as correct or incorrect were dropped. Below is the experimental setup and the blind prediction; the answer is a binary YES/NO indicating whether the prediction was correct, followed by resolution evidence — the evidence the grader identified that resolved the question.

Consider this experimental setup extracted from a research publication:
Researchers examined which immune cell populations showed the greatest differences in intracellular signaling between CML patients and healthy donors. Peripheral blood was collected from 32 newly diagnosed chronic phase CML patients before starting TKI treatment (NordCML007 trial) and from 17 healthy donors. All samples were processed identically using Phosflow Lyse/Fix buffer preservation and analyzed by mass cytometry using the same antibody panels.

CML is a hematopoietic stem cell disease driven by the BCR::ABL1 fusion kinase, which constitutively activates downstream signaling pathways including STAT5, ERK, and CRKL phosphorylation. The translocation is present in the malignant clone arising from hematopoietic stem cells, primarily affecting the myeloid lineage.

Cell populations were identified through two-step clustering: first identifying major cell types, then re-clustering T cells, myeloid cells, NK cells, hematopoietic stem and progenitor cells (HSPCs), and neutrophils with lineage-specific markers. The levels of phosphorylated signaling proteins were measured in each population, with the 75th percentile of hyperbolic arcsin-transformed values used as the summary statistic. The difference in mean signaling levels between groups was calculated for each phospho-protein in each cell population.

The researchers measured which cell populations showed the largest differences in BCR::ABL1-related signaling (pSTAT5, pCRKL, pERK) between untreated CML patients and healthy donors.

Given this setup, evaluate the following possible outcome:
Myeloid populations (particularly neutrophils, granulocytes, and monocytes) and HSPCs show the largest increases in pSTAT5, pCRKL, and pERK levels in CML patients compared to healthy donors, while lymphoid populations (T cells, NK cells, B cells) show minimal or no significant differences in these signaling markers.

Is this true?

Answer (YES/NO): NO